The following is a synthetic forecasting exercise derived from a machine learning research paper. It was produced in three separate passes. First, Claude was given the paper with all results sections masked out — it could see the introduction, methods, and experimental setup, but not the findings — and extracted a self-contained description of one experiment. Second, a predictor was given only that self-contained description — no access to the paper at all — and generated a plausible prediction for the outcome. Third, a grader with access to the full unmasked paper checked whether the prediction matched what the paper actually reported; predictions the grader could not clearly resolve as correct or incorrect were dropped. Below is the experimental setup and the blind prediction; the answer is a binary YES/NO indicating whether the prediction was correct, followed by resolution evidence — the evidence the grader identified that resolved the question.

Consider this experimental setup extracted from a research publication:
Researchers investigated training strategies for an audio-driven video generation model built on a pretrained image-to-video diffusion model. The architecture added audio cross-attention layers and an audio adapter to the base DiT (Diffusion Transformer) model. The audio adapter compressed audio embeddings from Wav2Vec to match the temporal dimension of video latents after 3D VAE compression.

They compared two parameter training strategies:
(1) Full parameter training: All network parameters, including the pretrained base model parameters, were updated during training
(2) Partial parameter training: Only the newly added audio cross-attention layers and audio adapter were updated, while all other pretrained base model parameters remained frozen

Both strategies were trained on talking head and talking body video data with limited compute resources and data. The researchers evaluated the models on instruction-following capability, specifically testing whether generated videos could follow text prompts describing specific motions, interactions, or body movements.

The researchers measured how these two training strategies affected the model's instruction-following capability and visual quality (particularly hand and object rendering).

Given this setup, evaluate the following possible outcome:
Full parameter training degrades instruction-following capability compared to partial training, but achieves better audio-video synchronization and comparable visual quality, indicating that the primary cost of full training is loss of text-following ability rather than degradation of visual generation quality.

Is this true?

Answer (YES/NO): NO